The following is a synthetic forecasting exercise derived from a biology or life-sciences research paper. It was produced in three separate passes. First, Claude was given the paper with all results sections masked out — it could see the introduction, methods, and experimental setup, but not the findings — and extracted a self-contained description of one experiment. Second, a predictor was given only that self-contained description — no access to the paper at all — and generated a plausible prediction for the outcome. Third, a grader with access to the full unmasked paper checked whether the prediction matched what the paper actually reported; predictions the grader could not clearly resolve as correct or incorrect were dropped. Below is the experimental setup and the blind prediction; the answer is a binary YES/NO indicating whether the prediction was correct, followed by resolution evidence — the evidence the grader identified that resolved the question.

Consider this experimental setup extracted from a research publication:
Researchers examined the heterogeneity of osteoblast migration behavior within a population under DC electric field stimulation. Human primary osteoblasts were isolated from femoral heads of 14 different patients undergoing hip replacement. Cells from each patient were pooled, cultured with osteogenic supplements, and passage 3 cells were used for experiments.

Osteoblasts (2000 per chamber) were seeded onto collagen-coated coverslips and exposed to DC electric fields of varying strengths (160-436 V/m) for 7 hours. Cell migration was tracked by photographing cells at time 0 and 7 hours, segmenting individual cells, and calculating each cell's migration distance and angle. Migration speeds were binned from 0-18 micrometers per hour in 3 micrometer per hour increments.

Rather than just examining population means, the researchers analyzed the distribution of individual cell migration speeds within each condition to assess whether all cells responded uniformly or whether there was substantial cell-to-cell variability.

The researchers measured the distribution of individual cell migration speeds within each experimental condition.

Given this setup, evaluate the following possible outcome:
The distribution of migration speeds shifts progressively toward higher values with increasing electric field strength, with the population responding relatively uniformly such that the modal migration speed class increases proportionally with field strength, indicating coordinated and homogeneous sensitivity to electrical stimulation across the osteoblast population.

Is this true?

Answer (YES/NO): NO